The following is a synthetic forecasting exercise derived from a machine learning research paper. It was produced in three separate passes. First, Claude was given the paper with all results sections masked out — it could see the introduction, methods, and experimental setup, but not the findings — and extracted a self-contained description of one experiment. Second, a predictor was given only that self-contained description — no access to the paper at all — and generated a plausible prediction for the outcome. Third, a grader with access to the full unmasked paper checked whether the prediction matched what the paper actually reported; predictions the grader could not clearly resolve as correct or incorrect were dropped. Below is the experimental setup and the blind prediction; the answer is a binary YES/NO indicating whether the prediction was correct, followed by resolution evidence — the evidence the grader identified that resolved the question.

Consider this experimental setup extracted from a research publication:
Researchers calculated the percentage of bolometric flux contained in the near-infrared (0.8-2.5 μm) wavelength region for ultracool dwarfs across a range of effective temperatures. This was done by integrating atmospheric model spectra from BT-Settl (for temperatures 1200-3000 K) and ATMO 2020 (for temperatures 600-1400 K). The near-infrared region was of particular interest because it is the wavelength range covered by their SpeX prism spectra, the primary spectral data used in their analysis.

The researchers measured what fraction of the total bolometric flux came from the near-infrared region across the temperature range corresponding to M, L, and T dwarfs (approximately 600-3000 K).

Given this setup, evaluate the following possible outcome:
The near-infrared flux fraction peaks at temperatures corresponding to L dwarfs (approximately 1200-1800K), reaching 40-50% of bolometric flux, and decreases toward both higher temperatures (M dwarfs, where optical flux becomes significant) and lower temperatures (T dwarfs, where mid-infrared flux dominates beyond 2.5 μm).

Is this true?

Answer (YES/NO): NO